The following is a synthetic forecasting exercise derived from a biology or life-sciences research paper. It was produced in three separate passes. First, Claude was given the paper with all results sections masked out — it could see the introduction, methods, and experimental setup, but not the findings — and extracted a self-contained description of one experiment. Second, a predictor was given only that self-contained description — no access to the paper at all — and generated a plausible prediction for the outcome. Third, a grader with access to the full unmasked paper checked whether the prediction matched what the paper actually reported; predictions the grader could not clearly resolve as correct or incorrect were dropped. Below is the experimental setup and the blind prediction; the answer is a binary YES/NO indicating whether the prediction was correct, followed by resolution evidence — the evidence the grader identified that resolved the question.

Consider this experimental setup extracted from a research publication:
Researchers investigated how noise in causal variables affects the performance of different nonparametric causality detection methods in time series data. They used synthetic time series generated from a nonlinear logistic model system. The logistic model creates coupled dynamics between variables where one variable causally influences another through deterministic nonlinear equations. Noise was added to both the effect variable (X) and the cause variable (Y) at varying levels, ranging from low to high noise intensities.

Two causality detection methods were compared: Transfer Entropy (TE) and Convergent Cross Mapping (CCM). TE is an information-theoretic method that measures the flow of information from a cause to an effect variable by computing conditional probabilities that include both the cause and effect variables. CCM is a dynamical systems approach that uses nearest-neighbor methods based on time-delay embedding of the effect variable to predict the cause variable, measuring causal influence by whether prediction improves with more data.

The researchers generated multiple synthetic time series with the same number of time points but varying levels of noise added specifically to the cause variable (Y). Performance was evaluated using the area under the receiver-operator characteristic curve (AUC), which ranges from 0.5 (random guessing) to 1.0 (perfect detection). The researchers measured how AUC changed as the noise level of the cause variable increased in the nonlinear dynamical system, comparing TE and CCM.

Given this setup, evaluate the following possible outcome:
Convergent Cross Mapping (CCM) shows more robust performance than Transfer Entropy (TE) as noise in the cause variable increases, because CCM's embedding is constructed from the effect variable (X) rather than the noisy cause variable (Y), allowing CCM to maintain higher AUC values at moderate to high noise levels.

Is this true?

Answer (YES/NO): YES